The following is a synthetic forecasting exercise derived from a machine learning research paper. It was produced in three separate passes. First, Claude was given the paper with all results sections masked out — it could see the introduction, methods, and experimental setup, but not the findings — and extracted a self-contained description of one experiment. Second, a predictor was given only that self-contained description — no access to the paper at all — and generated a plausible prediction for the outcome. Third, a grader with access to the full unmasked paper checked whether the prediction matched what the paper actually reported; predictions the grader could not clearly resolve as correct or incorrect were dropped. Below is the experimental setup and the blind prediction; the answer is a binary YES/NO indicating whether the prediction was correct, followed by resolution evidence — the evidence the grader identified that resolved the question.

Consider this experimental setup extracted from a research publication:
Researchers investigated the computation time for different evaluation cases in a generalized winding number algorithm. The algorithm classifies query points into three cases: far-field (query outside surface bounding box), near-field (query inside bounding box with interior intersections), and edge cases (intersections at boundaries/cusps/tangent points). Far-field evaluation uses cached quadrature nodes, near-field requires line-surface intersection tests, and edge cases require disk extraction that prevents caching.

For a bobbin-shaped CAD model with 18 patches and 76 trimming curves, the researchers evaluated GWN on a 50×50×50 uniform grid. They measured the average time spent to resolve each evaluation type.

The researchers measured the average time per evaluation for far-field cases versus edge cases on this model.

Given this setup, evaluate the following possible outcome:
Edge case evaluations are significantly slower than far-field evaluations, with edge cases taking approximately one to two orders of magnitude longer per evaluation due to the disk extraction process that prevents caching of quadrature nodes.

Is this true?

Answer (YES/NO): YES